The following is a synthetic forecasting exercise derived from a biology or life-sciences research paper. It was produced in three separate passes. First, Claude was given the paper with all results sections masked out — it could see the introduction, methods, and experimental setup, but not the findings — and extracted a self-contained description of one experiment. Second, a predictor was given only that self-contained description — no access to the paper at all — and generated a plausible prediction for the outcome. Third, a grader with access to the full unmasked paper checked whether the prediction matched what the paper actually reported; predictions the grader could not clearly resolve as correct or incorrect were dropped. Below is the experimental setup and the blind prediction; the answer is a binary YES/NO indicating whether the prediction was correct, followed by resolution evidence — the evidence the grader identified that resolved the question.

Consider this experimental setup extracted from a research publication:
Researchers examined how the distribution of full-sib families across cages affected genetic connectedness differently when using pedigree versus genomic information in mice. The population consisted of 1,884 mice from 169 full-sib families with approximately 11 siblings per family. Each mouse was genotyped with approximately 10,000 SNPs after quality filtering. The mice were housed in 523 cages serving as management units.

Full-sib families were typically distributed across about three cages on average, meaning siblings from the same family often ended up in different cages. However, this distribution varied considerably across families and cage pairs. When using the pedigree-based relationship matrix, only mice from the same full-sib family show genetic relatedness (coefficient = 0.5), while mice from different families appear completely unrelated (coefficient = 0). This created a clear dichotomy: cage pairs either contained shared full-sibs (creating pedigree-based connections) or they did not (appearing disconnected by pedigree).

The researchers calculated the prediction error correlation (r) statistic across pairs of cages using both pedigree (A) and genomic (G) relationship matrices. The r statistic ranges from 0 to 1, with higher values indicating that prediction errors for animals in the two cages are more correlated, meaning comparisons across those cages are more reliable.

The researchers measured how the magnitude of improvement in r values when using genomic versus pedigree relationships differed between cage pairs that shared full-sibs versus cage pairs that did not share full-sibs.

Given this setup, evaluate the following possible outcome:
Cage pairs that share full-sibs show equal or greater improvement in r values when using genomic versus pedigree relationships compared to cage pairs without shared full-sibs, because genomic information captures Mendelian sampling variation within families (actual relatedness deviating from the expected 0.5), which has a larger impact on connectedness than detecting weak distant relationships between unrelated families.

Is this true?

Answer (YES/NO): NO